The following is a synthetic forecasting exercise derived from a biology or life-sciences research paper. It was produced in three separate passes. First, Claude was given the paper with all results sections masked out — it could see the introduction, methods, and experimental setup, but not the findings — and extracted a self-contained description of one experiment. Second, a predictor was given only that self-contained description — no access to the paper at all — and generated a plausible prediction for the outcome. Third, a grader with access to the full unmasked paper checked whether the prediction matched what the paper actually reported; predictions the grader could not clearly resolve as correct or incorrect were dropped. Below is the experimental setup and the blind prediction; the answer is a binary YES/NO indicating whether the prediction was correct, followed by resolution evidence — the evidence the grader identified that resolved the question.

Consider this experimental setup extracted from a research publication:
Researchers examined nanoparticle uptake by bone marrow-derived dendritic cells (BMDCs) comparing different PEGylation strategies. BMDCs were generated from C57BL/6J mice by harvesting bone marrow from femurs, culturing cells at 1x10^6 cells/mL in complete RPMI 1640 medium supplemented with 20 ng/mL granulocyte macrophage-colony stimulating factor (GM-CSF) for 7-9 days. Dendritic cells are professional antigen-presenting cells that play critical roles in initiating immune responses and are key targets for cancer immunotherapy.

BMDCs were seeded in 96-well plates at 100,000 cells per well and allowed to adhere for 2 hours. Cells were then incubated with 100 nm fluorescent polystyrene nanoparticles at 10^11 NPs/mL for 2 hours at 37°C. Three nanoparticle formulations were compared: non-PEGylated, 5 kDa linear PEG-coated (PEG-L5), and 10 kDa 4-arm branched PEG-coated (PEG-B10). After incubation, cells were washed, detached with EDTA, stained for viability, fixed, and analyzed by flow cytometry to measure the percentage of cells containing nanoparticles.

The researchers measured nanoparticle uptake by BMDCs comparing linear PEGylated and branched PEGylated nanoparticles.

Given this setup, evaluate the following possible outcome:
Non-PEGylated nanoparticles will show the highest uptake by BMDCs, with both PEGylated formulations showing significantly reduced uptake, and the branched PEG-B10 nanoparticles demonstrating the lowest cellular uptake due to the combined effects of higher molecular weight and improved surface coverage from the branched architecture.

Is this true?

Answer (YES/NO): NO